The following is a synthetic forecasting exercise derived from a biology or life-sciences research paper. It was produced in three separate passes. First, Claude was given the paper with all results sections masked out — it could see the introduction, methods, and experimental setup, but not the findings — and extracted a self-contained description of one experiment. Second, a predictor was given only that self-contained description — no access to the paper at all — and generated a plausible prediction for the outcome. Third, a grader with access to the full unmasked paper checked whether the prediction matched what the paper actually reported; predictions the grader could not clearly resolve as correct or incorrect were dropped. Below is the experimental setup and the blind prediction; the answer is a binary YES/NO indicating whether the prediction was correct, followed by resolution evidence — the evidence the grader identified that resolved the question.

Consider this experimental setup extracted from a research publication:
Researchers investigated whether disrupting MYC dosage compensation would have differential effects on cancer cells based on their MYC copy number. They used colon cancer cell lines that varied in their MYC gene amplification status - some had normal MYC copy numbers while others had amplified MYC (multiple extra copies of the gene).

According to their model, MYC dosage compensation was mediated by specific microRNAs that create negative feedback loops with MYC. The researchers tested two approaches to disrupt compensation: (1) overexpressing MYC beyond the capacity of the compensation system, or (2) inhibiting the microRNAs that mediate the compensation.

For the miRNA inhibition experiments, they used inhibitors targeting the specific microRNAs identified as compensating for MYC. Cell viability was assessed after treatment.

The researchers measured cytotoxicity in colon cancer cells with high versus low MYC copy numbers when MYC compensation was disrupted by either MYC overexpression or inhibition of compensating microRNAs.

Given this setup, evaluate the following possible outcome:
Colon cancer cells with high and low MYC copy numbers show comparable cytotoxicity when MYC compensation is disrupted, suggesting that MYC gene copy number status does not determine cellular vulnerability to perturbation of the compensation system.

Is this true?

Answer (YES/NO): NO